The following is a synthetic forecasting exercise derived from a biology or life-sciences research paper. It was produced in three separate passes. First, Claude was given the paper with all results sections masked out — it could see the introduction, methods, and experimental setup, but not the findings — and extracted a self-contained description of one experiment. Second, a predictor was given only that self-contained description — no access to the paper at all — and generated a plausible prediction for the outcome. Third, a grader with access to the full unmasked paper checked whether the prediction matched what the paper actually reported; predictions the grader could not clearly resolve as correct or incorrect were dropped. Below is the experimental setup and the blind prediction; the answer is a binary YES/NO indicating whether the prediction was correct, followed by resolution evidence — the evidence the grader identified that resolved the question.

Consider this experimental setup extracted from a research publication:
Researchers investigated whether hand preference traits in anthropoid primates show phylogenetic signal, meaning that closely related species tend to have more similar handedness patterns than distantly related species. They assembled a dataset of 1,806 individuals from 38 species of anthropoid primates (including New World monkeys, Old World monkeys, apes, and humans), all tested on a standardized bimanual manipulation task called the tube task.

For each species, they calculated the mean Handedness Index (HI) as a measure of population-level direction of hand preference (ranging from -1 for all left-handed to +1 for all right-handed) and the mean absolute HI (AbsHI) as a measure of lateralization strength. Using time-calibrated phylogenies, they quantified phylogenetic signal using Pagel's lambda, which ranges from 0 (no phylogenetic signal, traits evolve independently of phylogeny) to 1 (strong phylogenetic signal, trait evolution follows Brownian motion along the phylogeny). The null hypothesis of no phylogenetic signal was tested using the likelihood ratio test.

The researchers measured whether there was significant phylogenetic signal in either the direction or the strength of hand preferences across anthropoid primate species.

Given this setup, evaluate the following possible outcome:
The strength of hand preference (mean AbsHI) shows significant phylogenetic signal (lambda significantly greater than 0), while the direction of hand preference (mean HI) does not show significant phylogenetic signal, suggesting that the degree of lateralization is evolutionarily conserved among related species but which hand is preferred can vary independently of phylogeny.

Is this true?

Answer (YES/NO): YES